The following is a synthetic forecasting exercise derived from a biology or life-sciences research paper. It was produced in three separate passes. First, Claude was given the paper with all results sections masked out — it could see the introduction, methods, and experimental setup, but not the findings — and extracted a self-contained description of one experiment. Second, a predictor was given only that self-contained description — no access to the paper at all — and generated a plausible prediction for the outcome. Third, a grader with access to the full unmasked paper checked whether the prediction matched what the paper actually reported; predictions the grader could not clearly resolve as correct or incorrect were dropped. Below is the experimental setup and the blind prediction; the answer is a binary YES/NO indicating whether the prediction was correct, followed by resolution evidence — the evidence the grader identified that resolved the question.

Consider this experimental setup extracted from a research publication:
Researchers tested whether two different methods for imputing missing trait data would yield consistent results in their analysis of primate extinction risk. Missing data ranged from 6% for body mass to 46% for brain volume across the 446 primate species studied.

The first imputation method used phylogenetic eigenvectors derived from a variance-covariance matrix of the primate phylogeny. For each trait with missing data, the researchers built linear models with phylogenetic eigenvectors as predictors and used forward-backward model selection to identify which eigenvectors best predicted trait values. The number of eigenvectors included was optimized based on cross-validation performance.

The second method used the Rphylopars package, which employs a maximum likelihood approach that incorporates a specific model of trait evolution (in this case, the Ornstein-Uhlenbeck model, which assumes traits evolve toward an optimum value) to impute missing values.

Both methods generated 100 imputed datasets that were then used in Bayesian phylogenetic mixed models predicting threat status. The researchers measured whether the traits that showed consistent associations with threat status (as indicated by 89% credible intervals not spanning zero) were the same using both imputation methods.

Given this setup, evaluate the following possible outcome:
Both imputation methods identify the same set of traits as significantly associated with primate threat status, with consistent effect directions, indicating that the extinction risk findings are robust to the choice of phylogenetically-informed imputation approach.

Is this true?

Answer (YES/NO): NO